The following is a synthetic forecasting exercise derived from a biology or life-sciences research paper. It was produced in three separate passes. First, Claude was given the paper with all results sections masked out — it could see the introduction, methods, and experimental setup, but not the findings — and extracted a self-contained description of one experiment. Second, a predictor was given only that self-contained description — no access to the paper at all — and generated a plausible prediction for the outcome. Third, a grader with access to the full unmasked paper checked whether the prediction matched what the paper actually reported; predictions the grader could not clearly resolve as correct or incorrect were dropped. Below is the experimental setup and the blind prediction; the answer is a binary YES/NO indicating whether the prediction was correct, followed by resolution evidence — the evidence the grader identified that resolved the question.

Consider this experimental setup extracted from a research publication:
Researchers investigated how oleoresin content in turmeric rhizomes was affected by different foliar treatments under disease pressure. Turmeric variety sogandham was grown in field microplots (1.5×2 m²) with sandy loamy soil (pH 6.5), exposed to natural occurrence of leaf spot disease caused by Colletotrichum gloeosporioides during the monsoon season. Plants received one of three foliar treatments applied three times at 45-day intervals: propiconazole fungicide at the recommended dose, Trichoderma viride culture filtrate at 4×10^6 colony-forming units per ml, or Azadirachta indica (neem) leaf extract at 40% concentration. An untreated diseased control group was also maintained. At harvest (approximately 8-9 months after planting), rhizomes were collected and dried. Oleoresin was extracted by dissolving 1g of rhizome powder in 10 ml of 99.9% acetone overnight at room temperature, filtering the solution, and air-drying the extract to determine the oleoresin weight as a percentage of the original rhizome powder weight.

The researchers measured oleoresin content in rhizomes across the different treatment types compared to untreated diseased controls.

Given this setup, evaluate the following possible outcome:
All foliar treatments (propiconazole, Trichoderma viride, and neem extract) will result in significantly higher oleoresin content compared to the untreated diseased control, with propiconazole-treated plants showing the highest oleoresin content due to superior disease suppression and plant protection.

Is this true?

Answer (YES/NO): YES